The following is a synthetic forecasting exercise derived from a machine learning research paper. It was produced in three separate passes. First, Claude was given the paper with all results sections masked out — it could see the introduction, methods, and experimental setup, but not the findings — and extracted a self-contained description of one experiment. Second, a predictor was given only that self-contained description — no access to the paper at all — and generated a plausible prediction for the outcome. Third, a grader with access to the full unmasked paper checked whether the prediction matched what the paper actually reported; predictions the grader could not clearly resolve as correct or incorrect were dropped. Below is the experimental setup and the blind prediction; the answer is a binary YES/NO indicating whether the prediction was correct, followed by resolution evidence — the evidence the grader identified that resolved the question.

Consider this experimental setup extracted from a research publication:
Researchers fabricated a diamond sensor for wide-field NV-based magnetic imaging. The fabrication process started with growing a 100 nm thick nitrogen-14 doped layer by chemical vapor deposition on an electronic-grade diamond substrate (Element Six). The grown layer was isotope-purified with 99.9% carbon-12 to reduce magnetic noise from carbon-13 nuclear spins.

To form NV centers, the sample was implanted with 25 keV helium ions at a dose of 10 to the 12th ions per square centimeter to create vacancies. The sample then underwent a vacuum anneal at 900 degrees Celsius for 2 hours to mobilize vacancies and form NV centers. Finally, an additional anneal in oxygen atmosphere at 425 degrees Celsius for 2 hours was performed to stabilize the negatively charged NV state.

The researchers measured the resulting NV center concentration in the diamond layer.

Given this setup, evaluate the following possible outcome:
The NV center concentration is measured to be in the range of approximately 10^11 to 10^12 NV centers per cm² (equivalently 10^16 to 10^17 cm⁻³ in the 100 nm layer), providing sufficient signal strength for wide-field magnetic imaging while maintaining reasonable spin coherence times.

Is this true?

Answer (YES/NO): YES